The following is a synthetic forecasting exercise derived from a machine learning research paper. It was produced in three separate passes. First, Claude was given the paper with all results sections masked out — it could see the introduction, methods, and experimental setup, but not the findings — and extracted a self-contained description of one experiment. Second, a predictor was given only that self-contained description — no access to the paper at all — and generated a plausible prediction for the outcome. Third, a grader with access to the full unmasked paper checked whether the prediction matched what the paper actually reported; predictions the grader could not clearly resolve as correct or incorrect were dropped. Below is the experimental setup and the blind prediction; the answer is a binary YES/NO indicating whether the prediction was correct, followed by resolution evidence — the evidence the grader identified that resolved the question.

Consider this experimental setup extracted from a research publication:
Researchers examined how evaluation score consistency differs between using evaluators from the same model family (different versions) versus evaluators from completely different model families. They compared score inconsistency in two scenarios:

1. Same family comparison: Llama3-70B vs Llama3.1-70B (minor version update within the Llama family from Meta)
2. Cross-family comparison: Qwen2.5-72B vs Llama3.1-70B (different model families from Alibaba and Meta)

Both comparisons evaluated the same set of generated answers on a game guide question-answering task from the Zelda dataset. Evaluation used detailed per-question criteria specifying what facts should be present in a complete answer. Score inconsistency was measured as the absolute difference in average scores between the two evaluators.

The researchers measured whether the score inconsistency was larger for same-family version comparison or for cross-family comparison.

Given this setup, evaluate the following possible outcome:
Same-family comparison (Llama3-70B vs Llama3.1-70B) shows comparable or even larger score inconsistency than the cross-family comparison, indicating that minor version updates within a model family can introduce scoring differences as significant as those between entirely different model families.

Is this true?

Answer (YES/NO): YES